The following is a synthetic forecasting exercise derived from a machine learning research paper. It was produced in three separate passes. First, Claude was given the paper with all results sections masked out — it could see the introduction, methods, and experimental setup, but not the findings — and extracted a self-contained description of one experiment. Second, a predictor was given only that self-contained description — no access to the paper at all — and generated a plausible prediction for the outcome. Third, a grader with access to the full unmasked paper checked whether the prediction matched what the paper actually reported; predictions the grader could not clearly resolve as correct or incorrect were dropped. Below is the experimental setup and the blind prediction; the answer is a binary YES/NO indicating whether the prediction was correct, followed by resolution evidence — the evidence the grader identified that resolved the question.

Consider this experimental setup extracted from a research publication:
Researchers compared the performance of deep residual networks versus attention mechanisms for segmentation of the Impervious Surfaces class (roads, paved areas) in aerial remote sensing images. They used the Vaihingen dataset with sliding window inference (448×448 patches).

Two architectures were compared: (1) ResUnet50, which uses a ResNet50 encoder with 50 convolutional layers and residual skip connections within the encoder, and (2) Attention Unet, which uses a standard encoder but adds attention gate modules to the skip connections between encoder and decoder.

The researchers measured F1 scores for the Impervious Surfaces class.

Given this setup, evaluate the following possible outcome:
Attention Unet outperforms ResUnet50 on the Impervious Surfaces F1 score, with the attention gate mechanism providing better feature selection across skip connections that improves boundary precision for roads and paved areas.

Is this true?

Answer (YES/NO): YES